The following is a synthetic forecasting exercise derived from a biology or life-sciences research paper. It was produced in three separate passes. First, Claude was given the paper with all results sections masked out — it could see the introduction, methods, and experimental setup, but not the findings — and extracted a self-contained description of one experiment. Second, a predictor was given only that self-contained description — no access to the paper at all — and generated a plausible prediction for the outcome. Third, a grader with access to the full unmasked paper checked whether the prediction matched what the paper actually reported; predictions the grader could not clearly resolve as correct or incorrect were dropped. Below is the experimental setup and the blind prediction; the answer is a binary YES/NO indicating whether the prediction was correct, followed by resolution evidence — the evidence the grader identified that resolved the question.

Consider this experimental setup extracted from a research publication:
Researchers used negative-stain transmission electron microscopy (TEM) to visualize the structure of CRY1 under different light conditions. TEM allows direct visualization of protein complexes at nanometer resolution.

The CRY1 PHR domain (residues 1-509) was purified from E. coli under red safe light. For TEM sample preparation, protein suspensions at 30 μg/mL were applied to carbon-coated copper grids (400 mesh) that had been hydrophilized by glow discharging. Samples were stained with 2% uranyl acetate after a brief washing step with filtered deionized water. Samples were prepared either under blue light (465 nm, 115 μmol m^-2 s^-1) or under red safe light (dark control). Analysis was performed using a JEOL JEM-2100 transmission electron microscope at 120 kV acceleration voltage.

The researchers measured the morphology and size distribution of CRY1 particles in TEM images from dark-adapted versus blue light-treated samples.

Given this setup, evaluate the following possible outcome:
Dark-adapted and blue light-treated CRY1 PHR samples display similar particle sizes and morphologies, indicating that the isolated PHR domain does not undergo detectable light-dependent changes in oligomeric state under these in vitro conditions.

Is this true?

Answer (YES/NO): NO